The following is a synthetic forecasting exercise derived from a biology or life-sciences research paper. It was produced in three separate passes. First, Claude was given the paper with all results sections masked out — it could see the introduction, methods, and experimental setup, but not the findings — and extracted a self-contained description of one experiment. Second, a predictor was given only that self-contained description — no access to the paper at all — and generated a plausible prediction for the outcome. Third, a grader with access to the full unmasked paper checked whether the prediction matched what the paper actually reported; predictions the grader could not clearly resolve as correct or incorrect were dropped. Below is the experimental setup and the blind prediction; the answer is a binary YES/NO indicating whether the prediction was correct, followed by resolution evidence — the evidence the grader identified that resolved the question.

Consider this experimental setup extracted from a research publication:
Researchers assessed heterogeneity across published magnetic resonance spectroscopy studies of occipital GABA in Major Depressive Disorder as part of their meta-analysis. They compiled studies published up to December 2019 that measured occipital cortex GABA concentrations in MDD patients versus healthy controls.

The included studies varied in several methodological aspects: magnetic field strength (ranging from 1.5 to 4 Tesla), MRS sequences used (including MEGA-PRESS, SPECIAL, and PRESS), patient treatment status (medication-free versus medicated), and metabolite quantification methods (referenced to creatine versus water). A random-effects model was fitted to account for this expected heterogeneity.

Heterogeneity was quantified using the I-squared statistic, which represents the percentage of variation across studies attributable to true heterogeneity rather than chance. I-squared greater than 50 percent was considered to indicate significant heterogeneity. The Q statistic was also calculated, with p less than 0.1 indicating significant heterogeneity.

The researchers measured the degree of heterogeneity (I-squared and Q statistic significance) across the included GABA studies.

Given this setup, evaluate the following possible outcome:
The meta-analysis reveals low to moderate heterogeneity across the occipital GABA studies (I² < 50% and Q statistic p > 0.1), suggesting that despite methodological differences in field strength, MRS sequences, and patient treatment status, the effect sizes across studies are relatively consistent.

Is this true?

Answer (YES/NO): YES